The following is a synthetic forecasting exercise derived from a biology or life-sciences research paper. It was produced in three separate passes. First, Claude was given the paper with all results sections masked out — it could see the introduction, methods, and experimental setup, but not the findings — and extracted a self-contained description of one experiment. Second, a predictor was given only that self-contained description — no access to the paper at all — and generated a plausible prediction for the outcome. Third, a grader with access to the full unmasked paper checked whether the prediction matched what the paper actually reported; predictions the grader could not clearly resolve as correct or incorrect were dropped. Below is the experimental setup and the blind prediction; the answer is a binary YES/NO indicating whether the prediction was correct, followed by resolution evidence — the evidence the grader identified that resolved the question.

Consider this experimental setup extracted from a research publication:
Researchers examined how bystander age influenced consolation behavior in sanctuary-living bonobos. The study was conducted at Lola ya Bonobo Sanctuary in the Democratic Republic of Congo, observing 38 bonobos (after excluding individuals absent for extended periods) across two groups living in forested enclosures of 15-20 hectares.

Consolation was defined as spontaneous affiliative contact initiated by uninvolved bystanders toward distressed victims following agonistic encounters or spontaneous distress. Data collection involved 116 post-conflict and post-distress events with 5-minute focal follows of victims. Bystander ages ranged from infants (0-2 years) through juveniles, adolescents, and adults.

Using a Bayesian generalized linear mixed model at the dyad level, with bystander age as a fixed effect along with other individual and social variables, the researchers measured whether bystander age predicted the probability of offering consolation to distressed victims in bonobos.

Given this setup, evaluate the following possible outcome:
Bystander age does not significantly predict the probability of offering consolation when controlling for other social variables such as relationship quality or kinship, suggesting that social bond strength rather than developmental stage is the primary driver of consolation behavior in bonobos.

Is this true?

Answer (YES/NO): NO